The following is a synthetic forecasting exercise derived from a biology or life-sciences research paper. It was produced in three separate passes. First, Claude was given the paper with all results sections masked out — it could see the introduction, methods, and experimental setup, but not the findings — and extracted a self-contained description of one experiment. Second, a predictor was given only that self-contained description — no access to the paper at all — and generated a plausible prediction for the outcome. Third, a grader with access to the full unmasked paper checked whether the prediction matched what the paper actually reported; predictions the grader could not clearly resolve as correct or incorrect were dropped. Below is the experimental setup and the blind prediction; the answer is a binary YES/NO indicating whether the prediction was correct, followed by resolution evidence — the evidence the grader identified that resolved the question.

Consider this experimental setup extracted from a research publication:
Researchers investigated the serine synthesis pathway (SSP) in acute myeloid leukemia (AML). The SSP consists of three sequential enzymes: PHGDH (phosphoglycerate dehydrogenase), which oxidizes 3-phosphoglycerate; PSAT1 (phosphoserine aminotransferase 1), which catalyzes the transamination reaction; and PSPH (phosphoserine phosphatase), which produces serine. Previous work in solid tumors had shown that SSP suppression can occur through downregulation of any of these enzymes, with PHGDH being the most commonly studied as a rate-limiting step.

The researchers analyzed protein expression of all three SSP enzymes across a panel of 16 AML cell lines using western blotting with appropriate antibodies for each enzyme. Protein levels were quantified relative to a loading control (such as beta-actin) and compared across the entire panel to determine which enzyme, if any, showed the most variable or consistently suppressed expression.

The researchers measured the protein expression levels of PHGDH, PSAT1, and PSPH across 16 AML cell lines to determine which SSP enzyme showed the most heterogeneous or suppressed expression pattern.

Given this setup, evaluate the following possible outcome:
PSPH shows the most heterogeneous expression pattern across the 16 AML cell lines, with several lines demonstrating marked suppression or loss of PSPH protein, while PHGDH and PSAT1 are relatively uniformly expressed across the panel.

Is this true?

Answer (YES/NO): NO